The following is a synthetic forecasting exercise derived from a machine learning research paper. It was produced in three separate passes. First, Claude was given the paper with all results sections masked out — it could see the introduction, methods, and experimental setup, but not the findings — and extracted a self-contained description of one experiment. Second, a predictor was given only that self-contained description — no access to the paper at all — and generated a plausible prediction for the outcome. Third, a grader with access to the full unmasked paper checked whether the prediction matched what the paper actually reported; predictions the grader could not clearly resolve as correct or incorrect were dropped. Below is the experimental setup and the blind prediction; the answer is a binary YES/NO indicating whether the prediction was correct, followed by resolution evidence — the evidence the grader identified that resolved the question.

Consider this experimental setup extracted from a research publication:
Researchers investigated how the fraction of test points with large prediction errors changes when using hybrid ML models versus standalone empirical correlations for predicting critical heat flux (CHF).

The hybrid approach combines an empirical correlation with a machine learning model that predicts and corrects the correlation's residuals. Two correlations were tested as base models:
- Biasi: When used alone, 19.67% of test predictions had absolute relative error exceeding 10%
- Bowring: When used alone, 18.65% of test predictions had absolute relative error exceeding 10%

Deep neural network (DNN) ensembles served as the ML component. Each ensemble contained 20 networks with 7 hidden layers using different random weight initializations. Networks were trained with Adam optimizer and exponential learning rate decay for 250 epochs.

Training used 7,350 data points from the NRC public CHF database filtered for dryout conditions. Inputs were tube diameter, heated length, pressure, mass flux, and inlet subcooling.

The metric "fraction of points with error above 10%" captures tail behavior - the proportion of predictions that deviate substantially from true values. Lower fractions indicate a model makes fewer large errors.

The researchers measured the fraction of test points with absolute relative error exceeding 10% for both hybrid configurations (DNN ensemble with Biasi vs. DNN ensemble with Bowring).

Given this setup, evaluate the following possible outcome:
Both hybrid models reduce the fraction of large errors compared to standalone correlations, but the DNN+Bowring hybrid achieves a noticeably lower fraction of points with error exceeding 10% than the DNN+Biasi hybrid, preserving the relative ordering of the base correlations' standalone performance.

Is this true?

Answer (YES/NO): NO